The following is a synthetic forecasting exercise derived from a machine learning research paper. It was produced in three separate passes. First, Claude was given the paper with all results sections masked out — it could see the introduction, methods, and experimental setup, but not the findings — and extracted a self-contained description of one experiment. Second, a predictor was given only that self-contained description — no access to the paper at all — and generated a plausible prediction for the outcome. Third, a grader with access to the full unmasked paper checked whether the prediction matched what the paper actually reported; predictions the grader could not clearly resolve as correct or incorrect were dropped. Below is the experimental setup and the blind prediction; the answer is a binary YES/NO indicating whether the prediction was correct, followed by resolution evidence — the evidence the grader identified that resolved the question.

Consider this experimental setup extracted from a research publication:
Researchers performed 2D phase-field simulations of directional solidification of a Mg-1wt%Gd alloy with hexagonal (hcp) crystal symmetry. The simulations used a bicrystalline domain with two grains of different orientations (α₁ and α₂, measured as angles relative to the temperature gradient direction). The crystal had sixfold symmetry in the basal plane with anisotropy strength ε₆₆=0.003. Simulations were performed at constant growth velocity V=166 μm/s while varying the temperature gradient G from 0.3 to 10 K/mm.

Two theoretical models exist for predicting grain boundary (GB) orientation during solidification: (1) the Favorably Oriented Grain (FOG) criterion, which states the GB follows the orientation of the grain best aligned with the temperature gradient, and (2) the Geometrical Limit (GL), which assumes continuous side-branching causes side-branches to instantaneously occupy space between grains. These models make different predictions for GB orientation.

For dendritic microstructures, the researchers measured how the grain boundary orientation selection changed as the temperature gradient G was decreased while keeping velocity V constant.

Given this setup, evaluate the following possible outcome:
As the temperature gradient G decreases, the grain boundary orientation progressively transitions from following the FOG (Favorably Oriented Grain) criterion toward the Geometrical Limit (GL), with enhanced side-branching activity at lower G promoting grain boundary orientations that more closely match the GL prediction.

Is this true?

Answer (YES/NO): YES